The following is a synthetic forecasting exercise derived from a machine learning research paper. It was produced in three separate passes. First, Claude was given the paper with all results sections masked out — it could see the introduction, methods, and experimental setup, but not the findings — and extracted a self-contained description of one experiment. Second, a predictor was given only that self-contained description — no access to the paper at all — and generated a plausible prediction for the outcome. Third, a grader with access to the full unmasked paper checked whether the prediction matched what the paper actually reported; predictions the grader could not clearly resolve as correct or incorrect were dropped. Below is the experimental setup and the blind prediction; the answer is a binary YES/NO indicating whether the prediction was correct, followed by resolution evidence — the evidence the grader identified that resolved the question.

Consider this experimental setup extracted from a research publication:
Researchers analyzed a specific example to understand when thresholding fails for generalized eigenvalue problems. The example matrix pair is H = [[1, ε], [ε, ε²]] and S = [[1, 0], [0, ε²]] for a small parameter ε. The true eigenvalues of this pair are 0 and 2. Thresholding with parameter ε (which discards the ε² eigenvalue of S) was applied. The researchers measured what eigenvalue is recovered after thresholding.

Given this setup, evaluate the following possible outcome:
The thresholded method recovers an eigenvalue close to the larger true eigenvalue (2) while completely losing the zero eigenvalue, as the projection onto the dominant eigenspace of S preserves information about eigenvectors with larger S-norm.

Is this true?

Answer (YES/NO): NO